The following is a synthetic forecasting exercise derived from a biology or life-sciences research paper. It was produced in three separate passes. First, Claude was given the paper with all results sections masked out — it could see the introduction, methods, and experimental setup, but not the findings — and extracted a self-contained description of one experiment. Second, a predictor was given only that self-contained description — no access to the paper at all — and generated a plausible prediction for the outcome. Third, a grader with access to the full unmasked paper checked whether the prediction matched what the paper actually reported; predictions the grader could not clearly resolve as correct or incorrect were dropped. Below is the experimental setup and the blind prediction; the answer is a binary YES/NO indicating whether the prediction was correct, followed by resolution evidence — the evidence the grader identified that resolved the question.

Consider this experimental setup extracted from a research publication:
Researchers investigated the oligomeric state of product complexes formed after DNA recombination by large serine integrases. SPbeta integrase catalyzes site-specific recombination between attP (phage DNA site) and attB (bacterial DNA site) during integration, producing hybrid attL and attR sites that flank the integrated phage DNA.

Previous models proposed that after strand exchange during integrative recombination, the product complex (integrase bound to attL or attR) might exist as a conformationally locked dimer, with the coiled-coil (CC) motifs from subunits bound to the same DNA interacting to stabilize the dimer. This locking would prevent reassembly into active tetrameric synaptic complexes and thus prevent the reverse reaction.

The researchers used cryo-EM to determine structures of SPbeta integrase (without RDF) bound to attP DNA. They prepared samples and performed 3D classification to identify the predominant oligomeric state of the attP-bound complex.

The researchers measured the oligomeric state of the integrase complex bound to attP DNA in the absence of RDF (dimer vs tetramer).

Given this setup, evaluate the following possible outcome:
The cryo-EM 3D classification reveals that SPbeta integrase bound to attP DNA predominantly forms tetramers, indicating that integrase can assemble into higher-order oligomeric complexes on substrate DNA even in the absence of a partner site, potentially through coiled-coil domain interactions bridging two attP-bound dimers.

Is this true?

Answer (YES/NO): YES